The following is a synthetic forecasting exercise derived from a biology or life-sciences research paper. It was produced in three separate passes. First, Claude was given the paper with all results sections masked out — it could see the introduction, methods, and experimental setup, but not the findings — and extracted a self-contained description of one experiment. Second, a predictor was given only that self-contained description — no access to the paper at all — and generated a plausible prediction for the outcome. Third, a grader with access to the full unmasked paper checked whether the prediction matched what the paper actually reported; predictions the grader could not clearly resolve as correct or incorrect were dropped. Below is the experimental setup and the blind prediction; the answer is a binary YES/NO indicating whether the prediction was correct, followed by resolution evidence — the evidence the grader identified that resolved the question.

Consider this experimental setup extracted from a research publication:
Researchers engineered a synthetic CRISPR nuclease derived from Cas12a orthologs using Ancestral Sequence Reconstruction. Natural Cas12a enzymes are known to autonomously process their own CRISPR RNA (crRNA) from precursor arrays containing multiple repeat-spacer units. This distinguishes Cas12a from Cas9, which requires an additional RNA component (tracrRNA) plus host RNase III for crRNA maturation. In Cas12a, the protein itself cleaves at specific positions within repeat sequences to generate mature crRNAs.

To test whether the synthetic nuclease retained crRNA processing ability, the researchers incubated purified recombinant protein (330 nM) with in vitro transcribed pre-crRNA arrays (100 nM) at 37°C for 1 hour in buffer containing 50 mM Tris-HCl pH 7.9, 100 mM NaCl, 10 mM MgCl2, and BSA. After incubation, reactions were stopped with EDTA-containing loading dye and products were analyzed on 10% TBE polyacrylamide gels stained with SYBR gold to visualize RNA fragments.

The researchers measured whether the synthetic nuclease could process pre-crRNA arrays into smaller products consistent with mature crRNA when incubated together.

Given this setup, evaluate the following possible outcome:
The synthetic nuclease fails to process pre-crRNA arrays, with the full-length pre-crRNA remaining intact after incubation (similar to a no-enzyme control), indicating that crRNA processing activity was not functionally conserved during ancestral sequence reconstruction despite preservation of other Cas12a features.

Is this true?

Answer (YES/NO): NO